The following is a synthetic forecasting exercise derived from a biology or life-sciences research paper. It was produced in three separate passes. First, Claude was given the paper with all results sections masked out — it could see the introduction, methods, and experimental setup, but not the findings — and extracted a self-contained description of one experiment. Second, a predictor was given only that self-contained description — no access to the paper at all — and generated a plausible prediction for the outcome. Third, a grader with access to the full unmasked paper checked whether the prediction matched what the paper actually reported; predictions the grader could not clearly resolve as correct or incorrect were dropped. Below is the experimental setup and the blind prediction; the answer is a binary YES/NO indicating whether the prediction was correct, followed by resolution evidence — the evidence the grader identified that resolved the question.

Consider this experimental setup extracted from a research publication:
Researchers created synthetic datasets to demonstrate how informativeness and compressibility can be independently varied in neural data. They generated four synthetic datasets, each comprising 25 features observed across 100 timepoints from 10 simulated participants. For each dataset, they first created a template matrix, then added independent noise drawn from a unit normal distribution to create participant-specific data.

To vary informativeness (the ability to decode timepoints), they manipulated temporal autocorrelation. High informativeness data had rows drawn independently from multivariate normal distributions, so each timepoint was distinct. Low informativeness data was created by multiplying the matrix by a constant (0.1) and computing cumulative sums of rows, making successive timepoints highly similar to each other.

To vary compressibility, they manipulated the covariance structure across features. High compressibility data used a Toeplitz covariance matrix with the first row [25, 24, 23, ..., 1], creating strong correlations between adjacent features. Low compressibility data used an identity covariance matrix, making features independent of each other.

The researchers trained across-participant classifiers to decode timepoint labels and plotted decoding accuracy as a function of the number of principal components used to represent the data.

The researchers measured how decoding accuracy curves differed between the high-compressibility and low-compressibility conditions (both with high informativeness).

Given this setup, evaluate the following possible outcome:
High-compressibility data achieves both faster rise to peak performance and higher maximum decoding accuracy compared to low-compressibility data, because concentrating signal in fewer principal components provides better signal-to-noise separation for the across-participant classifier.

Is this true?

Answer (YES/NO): NO